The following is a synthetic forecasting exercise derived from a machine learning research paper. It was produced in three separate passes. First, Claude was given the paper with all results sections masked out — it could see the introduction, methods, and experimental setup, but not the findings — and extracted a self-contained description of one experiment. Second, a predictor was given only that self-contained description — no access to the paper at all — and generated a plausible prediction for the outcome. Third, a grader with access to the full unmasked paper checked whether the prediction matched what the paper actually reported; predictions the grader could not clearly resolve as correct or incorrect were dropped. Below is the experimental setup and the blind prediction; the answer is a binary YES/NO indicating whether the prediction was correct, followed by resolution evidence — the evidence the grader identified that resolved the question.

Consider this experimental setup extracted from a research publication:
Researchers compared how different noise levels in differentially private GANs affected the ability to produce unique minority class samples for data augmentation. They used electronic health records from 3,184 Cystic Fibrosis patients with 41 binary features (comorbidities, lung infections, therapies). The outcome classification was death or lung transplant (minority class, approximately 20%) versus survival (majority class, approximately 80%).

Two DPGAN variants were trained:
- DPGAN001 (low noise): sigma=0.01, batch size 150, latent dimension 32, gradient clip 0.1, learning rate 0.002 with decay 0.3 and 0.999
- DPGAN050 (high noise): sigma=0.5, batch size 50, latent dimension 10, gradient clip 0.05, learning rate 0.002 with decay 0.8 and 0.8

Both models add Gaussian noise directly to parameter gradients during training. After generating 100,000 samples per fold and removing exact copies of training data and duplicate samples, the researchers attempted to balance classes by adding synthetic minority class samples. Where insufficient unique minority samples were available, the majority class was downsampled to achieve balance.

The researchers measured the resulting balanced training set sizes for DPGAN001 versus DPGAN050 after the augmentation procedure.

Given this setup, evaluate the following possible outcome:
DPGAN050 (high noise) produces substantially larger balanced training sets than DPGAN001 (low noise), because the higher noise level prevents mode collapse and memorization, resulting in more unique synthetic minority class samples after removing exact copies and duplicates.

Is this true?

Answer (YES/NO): NO